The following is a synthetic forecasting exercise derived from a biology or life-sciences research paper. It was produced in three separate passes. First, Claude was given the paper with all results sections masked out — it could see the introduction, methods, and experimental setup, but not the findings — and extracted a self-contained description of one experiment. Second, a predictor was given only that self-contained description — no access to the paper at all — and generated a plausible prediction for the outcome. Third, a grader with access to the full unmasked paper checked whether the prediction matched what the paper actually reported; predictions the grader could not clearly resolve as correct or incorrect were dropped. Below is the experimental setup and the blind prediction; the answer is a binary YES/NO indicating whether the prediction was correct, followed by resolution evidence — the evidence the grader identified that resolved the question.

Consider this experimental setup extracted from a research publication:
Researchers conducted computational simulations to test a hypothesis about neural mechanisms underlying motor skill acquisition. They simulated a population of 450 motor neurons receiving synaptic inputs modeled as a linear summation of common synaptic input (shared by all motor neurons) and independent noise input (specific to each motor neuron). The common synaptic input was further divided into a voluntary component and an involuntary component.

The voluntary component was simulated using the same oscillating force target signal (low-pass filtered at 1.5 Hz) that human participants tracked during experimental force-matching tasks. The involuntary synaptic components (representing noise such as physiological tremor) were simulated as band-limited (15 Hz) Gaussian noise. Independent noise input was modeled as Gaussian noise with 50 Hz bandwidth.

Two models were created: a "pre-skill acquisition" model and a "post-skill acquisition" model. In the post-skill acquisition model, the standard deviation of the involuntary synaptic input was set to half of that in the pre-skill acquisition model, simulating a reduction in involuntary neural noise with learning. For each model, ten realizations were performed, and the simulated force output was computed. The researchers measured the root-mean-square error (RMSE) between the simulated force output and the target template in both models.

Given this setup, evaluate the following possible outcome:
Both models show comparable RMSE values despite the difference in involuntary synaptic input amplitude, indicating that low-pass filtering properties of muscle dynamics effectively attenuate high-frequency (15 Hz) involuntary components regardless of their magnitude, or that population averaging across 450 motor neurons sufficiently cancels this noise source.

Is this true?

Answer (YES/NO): NO